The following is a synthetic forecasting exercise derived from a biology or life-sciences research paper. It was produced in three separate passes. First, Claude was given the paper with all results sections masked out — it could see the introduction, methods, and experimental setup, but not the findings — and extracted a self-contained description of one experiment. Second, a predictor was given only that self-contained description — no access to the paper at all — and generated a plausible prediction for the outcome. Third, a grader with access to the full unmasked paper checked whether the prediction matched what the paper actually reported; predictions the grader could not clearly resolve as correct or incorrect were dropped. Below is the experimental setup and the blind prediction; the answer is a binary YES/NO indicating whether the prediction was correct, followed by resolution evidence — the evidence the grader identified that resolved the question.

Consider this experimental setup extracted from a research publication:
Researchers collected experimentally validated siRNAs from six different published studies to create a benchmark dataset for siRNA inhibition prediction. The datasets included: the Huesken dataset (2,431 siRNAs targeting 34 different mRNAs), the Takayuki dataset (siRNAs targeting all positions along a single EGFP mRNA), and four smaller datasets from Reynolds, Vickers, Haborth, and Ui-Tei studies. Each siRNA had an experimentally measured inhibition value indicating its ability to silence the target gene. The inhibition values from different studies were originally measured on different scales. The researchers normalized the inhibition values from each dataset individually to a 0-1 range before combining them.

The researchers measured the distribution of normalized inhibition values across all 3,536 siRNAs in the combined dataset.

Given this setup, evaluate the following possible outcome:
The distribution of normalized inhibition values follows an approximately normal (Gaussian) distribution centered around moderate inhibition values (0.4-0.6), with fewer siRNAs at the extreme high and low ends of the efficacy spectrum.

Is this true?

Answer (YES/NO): YES